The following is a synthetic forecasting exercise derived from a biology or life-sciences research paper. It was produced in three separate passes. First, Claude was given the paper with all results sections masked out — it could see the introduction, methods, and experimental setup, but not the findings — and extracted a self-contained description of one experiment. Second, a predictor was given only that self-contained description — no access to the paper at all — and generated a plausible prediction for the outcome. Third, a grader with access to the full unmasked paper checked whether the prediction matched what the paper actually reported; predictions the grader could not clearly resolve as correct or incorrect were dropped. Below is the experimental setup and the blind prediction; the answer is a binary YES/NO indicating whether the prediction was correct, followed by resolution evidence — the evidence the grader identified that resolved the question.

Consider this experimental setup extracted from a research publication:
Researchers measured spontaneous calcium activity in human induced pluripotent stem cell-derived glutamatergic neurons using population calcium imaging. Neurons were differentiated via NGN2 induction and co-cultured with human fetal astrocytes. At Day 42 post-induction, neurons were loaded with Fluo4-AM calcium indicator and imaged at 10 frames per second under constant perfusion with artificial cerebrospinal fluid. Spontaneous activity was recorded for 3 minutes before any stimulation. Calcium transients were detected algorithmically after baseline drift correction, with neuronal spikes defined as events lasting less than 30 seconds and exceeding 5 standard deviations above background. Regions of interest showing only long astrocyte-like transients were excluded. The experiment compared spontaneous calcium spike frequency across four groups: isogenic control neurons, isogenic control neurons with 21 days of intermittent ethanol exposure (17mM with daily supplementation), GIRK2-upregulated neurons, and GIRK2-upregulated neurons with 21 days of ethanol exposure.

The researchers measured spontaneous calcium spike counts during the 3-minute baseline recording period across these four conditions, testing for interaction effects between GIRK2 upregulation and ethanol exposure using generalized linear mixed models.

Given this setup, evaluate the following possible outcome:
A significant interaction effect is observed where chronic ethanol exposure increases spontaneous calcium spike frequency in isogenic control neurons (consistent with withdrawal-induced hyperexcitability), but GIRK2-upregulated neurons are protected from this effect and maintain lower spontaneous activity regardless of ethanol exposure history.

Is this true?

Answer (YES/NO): NO